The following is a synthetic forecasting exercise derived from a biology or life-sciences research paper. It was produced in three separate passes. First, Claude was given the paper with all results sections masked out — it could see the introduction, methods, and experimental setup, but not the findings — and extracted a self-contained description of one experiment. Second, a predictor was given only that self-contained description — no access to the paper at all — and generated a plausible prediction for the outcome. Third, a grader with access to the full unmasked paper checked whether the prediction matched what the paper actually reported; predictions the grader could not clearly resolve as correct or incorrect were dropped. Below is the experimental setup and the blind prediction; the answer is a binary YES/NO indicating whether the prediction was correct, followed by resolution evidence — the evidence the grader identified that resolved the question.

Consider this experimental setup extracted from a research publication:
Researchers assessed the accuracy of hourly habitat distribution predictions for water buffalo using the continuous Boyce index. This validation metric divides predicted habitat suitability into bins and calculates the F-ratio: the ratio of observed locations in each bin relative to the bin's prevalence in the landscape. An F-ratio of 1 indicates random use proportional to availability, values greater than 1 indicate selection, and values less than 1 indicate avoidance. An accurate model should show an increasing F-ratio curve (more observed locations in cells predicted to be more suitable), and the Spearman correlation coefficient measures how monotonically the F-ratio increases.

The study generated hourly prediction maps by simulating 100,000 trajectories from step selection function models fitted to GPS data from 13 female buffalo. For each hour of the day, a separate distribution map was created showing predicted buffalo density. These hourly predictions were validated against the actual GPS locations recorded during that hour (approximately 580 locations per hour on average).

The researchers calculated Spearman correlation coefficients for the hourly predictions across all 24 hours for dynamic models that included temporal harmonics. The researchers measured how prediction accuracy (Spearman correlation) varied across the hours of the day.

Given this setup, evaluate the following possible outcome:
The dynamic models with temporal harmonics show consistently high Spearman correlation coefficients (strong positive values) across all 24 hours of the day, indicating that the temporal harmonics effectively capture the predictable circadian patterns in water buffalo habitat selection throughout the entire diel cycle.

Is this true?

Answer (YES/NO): NO